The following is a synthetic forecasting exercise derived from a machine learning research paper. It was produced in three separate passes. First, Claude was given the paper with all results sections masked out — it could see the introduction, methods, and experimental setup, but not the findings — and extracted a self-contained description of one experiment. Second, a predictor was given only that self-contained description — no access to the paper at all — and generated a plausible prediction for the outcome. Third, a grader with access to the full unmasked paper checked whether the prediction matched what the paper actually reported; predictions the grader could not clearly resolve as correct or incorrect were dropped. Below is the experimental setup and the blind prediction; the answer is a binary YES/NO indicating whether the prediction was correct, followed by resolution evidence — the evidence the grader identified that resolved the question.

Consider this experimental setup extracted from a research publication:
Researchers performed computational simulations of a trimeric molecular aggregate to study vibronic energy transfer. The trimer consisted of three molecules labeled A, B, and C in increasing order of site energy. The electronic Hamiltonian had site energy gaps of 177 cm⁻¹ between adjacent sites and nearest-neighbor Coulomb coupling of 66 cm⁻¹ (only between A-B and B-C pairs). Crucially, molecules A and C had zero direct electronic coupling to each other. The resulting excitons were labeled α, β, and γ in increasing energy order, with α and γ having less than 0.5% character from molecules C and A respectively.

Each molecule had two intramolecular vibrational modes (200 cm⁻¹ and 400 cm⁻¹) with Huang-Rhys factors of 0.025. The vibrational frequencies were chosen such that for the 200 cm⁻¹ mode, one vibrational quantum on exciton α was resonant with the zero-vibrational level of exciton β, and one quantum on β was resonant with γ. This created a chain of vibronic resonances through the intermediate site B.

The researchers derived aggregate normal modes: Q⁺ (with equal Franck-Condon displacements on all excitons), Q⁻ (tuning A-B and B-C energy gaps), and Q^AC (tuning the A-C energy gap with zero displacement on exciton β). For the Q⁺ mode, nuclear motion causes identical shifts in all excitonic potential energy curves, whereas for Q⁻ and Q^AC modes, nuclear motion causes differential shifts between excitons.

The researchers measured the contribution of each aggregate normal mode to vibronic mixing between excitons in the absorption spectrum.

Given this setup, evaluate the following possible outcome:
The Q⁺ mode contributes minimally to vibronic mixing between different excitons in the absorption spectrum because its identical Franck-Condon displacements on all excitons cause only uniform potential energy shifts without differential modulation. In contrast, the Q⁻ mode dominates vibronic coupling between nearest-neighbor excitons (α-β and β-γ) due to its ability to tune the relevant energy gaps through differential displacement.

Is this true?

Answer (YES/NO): YES